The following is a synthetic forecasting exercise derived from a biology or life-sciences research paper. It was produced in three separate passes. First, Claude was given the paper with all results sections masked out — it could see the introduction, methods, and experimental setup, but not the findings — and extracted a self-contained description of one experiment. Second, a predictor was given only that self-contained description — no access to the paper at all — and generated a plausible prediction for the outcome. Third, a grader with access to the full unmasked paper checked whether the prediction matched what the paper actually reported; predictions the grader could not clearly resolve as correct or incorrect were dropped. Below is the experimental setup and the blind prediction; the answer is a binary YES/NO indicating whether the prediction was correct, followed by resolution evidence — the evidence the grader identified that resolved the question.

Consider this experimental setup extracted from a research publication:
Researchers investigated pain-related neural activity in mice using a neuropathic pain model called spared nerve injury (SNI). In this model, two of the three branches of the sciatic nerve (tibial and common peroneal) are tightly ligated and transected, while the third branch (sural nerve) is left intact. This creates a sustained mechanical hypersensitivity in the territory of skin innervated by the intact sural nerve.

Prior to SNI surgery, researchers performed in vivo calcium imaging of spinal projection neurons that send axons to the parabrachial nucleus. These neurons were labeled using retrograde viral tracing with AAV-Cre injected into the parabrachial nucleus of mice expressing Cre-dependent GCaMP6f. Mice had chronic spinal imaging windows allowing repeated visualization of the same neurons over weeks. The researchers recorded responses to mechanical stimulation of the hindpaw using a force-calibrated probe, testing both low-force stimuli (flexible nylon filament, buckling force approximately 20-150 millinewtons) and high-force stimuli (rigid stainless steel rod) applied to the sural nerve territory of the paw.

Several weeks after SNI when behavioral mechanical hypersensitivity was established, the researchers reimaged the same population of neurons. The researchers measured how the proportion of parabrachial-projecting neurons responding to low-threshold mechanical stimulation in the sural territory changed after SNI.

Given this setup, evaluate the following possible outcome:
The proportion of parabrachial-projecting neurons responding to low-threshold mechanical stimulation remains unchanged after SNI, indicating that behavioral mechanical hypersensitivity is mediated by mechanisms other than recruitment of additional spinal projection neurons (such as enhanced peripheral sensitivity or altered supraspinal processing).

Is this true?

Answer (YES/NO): YES